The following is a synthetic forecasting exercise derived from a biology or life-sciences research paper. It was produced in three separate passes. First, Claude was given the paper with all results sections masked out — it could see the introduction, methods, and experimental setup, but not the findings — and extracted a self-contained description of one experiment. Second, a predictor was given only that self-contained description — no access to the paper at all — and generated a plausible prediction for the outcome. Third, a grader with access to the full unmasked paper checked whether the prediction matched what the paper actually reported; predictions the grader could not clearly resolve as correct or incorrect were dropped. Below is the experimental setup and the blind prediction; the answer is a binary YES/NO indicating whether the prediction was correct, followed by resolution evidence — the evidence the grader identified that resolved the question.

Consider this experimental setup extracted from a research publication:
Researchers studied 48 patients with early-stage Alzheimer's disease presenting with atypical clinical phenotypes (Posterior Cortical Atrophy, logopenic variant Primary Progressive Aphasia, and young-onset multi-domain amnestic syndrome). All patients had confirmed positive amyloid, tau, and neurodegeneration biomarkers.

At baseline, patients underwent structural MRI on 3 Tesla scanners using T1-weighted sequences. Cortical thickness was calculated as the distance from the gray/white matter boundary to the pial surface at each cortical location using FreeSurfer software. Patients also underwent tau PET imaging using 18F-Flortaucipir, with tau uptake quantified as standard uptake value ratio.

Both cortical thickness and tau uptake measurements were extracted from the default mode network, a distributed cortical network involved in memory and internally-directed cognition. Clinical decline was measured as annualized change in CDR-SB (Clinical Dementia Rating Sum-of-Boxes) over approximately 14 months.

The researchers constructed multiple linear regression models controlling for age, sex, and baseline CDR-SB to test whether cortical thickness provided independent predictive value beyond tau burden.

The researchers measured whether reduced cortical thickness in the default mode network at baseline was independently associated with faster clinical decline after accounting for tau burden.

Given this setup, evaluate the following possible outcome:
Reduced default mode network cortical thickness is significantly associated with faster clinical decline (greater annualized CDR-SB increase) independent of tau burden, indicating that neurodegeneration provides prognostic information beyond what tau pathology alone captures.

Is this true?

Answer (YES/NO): YES